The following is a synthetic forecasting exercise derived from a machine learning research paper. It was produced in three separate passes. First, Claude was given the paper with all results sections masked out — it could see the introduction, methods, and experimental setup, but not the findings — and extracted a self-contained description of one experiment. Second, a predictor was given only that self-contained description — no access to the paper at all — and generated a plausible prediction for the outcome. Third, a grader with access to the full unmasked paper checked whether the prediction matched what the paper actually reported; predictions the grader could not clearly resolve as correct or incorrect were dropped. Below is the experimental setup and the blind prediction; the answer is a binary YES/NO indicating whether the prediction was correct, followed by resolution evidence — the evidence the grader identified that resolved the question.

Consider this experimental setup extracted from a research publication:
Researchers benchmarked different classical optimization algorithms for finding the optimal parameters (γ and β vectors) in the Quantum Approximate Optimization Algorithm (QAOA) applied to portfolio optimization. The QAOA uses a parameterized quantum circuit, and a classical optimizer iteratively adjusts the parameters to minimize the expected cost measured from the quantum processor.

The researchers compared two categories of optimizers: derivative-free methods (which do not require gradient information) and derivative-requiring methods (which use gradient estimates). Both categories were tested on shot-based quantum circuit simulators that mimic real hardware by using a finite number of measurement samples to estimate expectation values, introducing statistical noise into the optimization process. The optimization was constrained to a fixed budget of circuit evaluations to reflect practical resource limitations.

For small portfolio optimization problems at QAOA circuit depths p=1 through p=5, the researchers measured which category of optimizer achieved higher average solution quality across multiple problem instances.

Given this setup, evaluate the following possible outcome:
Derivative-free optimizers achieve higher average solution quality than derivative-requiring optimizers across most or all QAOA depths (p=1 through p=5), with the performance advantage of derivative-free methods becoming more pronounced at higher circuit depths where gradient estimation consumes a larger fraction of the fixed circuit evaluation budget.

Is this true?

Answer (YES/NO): NO